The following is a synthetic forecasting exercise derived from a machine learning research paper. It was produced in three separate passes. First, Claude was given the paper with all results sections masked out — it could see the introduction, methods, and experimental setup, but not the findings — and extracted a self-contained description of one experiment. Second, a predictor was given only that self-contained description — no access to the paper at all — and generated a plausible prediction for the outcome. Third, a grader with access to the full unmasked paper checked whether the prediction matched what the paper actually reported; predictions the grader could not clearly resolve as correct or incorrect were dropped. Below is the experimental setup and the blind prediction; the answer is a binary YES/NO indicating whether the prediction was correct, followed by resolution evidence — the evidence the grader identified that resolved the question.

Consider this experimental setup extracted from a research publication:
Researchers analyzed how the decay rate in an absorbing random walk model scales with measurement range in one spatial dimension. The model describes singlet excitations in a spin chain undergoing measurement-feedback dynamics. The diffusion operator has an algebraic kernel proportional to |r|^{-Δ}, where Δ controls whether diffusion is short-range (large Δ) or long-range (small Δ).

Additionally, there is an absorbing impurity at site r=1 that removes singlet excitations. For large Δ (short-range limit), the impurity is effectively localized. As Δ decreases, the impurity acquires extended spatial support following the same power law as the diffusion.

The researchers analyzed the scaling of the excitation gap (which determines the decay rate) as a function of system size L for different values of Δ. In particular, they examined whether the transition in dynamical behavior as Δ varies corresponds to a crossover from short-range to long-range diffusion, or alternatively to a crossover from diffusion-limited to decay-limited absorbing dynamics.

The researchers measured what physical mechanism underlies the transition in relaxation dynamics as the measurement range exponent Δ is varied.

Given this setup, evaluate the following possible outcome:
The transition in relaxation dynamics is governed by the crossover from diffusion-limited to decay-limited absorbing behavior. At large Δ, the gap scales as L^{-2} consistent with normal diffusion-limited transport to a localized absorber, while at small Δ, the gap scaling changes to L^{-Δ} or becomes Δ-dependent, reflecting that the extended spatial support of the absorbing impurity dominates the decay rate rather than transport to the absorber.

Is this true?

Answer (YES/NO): NO